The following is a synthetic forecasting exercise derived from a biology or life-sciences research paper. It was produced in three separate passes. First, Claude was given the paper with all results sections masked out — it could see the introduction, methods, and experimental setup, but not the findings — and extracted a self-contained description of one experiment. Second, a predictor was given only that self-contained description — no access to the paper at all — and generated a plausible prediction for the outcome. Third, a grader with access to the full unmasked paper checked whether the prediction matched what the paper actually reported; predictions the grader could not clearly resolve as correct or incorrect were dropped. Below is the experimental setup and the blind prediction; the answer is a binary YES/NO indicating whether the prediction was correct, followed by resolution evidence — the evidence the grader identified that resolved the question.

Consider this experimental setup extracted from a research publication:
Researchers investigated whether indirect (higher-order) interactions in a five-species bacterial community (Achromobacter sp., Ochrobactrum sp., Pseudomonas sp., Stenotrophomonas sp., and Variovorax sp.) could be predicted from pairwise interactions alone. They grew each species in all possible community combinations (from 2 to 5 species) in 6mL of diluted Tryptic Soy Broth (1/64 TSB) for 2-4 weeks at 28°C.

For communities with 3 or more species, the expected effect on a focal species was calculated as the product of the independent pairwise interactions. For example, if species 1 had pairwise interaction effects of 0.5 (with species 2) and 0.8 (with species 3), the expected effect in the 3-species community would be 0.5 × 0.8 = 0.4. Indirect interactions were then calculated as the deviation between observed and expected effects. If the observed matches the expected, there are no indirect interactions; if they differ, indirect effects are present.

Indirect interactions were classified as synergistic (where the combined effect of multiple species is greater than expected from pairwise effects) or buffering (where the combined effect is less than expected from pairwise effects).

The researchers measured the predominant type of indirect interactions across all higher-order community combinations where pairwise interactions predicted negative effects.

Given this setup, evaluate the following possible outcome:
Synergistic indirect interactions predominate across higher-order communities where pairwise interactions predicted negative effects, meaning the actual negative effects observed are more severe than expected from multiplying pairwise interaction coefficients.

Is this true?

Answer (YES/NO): NO